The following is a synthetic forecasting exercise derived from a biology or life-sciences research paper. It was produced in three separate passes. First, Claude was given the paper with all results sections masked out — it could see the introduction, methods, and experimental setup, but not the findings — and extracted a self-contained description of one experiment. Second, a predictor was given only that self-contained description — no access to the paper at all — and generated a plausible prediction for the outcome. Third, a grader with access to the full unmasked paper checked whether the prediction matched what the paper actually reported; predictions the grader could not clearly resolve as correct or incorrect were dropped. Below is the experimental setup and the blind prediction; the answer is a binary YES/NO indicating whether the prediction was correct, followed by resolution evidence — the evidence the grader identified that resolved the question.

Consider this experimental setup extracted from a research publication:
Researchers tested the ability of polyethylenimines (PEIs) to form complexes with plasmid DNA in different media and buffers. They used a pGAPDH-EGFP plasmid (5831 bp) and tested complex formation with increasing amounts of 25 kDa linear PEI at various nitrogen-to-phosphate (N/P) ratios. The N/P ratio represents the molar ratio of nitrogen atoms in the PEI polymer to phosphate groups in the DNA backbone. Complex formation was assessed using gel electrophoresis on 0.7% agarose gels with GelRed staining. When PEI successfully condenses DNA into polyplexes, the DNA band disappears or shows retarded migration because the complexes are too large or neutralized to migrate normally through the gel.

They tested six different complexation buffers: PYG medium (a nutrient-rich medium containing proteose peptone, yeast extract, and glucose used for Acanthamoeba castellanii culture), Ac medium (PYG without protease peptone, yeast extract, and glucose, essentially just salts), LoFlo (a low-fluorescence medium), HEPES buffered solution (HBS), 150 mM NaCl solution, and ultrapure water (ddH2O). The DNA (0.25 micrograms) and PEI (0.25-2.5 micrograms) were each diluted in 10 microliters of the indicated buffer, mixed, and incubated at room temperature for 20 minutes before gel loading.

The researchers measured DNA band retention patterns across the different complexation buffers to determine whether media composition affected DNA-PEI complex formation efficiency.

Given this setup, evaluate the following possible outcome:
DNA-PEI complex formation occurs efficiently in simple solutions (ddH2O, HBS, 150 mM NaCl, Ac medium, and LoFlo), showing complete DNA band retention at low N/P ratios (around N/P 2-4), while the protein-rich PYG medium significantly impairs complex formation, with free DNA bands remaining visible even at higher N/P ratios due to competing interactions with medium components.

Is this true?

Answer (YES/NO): NO